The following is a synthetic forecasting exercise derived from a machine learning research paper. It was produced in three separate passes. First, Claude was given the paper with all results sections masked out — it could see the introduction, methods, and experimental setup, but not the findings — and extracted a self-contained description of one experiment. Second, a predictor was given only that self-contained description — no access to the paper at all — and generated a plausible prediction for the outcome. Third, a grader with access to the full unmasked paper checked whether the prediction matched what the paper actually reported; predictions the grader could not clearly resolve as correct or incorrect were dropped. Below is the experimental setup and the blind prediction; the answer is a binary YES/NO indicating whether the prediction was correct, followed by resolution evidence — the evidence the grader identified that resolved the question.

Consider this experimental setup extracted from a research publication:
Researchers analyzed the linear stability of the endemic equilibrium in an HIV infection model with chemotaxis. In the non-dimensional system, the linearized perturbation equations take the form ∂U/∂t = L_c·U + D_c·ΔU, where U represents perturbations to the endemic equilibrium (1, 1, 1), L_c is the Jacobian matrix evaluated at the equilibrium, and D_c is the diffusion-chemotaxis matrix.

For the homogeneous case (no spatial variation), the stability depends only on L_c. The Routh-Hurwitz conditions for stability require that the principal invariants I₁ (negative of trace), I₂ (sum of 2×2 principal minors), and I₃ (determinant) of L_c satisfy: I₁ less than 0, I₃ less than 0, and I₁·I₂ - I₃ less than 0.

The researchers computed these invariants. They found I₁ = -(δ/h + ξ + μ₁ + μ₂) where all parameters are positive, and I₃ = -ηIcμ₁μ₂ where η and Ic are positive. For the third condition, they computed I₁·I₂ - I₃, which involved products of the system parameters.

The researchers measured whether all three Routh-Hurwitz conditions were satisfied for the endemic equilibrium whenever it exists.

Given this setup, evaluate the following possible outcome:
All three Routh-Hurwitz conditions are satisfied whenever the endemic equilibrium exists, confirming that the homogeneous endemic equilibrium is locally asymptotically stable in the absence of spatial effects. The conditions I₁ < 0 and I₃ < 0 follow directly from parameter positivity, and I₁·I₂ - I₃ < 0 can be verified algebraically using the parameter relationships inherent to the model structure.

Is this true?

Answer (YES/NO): YES